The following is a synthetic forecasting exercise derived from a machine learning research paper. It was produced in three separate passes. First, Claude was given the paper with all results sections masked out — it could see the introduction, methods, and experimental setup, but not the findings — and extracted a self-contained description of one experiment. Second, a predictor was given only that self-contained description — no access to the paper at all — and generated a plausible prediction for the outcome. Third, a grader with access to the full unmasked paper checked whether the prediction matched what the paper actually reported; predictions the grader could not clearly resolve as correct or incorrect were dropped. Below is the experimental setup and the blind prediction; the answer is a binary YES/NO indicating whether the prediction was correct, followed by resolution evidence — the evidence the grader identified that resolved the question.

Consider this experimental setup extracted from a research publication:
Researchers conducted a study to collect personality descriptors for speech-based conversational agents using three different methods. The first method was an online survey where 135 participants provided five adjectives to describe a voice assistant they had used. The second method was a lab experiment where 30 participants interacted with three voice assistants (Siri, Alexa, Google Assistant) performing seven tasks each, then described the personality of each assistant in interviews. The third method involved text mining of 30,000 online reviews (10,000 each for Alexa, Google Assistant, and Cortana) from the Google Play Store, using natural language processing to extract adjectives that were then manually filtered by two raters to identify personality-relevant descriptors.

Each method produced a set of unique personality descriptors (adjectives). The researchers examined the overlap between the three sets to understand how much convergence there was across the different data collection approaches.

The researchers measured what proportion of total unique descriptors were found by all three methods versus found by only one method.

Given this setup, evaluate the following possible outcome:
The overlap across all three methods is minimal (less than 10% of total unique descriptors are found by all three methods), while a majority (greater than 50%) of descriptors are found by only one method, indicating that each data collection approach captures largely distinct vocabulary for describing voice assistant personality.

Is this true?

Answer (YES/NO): YES